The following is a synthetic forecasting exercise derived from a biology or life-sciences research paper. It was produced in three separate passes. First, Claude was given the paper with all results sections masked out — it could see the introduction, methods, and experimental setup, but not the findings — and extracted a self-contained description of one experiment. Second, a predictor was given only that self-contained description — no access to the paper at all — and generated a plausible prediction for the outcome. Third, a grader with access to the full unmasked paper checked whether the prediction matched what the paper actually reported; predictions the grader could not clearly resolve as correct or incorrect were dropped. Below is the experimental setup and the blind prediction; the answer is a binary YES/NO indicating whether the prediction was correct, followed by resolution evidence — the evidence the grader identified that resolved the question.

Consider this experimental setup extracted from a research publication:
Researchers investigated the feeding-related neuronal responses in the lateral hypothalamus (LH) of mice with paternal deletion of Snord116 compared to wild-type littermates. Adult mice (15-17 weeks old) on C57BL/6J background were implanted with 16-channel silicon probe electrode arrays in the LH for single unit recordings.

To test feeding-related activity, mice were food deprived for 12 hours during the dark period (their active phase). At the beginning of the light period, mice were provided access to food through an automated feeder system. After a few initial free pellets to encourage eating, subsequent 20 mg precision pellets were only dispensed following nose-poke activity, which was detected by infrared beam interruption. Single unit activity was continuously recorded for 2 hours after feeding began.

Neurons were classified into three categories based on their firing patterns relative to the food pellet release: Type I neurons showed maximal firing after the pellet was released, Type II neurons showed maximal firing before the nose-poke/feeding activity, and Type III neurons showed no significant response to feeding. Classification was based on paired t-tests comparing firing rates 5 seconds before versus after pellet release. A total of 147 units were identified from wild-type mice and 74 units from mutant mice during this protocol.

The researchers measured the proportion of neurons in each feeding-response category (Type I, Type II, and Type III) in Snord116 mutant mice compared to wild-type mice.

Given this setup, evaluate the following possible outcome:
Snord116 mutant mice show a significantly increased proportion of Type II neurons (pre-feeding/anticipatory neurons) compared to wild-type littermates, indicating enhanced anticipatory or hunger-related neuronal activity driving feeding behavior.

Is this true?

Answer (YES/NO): NO